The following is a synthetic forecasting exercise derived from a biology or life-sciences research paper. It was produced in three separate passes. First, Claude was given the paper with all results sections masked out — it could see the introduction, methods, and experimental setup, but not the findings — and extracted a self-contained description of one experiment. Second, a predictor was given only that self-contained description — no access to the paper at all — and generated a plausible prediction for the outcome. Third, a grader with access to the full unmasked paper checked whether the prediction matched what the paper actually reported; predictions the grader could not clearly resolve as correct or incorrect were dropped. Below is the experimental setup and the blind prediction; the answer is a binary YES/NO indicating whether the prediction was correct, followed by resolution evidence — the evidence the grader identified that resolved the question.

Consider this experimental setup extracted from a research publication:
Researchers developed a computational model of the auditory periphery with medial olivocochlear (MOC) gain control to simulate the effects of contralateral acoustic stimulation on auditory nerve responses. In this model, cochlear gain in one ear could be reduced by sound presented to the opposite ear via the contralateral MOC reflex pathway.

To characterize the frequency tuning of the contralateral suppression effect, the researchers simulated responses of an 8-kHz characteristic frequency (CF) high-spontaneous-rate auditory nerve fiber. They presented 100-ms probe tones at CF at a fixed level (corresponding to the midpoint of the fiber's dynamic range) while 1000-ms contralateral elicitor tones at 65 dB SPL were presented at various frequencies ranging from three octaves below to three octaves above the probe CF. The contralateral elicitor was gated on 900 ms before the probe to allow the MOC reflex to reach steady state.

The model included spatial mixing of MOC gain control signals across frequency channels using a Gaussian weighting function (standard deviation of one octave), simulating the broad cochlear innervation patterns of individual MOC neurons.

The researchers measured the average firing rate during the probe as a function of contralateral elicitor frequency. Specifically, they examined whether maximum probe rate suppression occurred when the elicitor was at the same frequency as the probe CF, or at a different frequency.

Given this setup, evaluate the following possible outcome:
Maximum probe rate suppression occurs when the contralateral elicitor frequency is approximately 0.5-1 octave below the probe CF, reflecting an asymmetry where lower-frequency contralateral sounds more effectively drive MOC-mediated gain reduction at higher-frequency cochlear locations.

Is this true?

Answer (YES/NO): NO